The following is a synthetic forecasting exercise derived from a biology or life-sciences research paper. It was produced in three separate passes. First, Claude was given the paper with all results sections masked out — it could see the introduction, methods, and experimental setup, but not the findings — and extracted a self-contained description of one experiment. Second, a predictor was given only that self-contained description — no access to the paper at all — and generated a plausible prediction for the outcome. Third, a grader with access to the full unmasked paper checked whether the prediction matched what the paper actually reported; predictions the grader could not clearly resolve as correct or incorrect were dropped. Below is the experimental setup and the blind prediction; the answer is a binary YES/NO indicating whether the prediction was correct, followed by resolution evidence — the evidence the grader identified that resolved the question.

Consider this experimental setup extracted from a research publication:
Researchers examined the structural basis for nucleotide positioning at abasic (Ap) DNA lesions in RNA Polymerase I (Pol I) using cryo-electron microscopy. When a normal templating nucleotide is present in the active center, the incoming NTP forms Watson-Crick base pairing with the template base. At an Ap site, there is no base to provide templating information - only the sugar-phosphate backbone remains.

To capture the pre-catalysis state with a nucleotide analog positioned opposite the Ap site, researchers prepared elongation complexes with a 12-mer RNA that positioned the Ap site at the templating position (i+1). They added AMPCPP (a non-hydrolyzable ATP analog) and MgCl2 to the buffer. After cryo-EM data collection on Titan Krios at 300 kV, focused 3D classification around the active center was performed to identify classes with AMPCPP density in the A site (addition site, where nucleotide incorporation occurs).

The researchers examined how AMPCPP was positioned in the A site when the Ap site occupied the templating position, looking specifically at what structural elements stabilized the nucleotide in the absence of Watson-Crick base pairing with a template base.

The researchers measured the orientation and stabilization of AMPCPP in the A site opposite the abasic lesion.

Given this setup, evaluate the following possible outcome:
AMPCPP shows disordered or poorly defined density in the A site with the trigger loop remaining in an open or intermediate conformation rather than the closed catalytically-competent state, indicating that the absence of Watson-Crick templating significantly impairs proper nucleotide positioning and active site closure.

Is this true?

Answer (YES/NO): NO